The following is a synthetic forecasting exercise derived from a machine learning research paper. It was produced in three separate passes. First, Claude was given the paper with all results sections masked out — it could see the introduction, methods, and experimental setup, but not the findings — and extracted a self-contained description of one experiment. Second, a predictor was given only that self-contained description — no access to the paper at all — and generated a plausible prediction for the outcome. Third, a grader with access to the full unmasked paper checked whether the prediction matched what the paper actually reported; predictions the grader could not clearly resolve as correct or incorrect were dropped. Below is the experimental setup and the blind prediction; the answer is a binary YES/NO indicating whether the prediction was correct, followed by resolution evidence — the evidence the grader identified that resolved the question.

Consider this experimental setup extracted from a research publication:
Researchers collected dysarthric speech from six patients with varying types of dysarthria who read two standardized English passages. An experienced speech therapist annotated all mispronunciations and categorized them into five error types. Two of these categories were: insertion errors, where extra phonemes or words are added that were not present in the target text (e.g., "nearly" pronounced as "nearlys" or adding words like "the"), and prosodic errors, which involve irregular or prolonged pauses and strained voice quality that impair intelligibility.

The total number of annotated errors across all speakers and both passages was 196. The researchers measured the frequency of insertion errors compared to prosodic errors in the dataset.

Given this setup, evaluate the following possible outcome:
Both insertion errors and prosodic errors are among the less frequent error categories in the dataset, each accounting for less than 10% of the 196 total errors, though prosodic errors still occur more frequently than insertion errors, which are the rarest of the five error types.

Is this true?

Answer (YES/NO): NO